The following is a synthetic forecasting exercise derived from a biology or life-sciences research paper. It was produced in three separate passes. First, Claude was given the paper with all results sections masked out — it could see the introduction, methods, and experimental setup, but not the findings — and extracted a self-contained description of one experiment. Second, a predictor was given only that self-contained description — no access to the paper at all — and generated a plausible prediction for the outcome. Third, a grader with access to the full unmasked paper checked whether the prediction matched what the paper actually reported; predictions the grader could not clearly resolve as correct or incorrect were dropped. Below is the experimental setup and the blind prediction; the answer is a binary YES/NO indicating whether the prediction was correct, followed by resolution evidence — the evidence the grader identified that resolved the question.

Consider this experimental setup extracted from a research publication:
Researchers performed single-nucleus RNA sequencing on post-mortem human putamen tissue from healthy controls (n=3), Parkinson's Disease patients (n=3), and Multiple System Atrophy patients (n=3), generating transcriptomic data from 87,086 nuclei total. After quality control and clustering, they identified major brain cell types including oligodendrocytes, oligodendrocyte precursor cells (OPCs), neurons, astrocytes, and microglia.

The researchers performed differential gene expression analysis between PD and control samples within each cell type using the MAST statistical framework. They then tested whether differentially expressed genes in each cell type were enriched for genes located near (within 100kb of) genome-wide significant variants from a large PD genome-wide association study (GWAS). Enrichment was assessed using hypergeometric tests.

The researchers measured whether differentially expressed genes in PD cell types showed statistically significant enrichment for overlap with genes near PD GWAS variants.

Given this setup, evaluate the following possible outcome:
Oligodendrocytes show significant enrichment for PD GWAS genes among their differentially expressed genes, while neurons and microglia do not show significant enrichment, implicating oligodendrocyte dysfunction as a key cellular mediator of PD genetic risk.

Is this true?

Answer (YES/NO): NO